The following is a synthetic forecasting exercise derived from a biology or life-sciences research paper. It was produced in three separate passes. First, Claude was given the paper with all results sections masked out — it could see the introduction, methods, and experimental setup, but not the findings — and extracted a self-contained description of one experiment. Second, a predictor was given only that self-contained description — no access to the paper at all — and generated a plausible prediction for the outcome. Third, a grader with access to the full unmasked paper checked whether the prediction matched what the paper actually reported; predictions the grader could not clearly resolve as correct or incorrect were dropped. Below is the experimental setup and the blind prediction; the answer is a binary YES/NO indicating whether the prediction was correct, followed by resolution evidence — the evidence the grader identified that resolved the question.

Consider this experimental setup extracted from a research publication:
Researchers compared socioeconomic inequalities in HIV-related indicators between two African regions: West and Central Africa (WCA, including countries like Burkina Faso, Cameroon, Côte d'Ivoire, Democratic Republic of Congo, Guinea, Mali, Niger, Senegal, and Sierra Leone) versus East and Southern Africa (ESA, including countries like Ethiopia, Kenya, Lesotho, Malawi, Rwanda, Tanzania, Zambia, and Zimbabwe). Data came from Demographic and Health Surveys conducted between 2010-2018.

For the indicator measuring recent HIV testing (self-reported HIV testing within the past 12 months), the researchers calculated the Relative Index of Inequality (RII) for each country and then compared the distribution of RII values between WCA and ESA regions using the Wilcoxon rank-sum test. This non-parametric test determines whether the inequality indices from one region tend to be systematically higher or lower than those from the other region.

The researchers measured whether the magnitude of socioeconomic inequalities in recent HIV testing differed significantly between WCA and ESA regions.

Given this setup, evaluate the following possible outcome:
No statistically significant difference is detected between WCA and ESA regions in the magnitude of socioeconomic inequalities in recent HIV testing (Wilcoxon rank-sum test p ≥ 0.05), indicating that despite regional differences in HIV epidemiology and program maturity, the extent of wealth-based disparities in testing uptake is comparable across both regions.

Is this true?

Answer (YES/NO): NO